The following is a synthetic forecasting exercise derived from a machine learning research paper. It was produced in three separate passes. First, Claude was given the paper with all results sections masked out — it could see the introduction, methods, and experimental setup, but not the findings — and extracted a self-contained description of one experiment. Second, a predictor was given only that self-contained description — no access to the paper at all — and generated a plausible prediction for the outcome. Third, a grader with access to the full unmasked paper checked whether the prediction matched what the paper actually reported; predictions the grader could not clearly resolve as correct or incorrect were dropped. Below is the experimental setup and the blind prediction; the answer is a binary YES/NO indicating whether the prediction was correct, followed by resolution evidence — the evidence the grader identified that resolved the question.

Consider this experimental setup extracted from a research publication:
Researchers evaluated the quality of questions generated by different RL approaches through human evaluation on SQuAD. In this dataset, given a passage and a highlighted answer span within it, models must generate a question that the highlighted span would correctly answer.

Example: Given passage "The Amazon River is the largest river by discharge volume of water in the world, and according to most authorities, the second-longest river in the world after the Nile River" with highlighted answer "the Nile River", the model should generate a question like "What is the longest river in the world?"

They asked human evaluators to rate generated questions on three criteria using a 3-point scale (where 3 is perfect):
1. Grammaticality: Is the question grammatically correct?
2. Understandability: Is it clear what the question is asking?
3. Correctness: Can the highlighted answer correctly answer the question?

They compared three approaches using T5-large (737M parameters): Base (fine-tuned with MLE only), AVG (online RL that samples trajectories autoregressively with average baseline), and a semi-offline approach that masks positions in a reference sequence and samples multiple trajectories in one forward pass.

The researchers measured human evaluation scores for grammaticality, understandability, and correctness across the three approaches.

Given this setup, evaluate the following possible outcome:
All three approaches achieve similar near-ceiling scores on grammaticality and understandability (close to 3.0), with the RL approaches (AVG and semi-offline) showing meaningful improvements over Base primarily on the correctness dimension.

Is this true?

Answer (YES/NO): NO